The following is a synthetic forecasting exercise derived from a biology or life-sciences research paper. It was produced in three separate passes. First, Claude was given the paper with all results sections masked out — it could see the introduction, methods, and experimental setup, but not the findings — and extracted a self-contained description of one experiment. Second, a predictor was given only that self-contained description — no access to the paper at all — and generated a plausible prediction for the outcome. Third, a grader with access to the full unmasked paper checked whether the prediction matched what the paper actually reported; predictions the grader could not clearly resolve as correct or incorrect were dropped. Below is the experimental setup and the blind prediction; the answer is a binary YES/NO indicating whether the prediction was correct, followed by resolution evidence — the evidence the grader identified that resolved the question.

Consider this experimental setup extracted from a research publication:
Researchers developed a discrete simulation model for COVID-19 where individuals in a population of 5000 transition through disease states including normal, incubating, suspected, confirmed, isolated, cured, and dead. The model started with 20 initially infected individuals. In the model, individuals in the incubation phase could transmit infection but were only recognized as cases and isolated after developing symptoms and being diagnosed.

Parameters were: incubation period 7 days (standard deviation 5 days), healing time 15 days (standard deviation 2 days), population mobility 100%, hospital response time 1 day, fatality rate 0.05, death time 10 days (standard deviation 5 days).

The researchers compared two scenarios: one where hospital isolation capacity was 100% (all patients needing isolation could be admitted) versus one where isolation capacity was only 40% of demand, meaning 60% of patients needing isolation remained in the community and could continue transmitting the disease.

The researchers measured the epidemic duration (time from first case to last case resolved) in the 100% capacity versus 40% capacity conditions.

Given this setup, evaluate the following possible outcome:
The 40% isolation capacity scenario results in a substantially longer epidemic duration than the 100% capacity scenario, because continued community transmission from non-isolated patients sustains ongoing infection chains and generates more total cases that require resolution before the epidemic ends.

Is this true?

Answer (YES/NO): YES